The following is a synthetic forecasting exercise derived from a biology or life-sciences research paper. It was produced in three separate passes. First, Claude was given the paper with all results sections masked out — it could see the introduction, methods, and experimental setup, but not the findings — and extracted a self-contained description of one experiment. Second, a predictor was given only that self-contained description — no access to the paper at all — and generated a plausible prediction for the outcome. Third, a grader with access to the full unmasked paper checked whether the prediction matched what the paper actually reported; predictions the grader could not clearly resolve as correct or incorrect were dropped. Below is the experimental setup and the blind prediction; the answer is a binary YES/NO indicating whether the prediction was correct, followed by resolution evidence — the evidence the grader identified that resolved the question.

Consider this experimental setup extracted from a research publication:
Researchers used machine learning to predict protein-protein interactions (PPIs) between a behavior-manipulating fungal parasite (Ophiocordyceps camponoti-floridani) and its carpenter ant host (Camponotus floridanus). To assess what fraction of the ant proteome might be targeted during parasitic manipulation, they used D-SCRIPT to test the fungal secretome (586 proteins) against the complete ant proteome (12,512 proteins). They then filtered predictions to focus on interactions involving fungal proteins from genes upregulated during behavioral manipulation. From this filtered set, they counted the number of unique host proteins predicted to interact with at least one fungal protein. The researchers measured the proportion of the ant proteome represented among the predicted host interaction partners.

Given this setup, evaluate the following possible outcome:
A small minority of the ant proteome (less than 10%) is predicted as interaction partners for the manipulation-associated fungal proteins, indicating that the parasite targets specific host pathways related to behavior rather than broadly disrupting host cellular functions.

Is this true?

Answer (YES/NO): NO